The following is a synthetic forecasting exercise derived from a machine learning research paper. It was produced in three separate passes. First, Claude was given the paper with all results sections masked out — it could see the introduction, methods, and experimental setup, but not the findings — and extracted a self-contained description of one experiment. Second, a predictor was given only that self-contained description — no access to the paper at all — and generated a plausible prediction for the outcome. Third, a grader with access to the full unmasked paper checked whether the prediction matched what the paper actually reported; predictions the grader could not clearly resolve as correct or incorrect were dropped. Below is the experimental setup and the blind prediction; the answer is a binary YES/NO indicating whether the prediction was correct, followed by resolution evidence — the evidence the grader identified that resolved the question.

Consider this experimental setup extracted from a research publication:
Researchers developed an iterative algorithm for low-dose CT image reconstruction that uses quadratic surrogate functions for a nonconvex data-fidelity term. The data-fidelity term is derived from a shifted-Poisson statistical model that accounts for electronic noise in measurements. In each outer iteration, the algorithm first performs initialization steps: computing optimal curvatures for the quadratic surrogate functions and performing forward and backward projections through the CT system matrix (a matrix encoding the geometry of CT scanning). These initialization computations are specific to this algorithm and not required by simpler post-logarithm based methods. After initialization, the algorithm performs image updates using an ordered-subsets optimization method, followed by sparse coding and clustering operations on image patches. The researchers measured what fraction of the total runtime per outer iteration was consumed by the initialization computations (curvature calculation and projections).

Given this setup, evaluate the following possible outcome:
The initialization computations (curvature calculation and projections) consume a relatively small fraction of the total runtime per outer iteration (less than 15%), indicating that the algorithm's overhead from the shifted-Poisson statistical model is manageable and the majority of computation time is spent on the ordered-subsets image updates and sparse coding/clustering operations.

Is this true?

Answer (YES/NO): NO